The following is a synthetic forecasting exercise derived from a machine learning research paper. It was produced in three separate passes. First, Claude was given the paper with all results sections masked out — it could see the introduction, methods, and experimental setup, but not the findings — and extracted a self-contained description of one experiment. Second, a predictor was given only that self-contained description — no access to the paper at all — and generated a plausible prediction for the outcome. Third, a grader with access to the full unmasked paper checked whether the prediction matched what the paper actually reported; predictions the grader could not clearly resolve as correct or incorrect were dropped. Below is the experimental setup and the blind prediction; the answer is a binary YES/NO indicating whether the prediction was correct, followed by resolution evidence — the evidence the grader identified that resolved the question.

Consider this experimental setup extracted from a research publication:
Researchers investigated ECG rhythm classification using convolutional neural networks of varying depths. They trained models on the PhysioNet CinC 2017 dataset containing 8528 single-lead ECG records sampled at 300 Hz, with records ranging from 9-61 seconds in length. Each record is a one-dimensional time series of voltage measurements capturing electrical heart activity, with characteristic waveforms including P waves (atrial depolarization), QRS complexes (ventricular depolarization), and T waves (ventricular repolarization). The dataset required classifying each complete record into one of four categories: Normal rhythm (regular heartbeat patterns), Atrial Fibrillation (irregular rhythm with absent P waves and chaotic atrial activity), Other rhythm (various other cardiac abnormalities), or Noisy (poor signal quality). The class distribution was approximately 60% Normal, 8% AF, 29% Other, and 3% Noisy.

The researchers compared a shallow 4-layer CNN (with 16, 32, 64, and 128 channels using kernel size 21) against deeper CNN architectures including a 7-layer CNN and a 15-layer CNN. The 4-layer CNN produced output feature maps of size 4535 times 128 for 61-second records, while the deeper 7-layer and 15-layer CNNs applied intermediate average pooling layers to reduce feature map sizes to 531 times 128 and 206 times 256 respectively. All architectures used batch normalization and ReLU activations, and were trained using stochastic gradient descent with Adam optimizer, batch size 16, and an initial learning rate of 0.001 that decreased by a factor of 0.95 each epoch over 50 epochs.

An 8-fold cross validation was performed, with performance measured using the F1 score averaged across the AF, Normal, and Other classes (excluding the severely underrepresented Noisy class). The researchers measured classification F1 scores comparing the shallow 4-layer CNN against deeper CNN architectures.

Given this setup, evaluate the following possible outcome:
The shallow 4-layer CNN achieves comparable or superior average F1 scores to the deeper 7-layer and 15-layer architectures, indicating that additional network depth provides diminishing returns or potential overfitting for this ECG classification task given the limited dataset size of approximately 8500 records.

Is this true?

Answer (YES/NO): NO